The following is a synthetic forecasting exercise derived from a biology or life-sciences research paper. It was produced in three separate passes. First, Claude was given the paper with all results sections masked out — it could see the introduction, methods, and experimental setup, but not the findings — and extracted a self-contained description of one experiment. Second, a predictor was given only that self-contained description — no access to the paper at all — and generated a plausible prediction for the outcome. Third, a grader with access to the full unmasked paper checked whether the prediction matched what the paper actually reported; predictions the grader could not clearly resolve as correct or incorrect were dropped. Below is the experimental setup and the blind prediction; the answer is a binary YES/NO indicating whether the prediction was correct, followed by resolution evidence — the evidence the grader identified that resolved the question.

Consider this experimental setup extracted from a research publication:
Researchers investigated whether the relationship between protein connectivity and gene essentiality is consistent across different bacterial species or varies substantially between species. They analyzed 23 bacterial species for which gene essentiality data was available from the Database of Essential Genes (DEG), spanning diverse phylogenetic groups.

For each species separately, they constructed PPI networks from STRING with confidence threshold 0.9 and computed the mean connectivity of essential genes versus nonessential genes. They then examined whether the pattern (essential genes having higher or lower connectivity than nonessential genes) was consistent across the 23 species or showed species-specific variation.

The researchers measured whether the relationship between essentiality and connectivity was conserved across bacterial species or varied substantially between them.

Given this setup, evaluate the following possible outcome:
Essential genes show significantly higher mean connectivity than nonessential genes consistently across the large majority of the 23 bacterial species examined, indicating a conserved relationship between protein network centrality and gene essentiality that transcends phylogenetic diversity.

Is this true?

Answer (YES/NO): YES